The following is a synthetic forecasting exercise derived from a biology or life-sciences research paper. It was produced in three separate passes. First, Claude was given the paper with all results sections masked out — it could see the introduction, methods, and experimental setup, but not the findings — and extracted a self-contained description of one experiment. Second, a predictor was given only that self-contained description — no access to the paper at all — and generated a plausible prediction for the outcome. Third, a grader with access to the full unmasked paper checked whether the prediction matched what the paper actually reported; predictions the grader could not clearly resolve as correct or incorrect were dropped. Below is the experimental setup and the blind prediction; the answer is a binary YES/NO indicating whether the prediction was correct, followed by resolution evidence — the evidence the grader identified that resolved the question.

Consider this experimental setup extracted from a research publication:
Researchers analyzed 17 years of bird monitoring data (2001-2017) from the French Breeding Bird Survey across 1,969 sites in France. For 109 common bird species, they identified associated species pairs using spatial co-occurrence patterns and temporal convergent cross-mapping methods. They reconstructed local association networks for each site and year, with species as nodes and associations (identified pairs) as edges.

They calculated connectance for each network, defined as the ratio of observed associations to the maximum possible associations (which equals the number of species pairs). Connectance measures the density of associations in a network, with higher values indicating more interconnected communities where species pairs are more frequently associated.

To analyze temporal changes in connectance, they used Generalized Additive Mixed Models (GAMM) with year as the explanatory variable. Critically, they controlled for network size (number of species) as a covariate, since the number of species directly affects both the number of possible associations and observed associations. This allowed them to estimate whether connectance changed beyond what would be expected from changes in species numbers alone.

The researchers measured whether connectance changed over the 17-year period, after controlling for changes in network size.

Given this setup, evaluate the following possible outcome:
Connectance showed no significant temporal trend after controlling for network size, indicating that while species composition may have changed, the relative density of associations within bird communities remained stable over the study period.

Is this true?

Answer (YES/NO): NO